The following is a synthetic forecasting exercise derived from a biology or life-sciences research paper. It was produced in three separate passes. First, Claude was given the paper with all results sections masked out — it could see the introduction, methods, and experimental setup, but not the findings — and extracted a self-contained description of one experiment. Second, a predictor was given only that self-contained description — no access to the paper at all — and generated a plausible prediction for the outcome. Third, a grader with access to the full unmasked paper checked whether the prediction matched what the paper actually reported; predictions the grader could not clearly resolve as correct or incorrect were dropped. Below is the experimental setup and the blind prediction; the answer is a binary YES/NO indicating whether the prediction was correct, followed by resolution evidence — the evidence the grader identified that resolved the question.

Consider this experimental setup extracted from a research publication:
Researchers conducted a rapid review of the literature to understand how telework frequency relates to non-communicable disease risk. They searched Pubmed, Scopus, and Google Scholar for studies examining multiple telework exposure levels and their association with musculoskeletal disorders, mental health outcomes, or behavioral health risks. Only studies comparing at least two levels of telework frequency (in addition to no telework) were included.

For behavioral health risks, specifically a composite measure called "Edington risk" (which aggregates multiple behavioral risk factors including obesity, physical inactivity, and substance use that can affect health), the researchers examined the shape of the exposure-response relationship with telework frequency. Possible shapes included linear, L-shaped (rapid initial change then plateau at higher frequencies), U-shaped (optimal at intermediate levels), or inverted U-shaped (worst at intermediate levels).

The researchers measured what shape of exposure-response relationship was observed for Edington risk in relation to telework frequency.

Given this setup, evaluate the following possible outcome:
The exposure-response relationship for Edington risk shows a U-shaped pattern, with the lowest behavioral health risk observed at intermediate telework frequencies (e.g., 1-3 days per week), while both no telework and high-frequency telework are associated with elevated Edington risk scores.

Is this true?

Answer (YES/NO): NO